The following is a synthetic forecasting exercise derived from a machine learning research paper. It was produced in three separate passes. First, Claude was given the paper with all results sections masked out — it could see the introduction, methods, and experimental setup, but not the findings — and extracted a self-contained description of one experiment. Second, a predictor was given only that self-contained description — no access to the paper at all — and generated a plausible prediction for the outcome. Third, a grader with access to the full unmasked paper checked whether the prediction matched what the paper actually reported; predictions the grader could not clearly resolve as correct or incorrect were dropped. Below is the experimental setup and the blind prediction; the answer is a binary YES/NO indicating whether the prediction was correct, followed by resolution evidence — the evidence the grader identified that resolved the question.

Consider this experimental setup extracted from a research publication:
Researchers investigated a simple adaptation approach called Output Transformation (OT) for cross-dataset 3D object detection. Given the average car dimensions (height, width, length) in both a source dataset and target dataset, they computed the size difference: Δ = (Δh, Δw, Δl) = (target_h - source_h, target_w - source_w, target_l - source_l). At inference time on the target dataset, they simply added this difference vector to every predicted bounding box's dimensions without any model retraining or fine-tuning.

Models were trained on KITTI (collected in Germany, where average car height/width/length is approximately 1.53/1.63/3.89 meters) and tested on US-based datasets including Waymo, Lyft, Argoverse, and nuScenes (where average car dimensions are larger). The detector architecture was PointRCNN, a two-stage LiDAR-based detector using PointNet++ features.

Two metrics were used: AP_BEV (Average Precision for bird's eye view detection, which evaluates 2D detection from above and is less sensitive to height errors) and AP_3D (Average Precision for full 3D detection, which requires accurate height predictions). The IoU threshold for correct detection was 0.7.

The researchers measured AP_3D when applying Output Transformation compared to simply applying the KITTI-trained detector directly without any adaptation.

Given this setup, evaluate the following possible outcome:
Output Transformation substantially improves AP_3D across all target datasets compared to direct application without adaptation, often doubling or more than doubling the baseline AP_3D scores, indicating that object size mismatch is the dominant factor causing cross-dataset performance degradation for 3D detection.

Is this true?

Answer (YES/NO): NO